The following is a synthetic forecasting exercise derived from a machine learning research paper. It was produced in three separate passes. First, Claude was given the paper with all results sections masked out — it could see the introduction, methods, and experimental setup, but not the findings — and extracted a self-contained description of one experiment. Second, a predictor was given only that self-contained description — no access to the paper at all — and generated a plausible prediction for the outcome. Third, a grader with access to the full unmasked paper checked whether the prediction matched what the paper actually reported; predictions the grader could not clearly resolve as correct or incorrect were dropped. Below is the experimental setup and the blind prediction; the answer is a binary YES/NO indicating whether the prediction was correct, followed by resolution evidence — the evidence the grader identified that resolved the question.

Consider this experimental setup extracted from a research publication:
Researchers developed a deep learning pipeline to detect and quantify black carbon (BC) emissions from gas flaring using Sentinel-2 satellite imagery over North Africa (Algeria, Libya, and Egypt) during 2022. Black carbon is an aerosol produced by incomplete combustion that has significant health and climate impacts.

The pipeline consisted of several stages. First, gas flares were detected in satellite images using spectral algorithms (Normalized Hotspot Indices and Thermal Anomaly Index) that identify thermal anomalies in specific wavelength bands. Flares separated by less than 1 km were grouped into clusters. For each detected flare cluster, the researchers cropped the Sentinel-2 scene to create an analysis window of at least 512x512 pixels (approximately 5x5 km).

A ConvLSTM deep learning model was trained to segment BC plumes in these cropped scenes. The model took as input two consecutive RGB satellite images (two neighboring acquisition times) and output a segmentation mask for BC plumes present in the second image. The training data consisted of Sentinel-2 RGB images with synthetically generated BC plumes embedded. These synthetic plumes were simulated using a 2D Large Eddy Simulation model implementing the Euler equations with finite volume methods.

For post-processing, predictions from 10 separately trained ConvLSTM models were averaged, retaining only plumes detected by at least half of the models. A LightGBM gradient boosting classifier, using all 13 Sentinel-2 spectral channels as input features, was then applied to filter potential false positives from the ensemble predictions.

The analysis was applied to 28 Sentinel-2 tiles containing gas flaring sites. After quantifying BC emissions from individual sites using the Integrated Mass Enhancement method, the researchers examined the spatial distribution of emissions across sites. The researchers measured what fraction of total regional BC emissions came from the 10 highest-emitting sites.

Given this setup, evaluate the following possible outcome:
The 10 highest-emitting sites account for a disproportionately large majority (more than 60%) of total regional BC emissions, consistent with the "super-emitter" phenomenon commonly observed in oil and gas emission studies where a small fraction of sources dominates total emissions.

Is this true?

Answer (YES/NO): NO